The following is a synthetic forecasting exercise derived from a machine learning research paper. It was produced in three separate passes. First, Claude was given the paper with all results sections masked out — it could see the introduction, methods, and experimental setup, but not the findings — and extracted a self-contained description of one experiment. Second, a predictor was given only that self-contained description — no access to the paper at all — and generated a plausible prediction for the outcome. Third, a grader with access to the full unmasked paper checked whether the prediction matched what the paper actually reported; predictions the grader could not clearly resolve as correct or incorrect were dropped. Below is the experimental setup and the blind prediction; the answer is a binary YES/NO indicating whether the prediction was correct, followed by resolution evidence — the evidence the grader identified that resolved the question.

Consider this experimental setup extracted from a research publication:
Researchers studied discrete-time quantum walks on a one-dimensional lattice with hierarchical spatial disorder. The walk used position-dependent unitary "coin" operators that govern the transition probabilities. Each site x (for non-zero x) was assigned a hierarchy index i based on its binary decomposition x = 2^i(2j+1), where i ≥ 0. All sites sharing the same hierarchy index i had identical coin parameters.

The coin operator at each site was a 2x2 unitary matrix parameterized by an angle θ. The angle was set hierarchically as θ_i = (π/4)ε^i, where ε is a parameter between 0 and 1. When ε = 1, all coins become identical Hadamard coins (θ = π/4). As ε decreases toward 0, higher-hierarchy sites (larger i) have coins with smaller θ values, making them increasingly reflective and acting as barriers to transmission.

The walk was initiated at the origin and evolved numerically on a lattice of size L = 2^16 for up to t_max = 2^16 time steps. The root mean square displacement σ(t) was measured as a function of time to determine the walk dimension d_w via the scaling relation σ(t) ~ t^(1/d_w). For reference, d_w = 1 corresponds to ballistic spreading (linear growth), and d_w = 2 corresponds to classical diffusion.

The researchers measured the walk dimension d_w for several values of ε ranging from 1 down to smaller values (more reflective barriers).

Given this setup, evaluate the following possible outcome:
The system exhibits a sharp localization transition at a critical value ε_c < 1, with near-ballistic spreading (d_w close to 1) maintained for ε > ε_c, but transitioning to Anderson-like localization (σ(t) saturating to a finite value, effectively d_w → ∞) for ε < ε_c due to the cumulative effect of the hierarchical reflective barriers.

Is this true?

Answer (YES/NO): NO